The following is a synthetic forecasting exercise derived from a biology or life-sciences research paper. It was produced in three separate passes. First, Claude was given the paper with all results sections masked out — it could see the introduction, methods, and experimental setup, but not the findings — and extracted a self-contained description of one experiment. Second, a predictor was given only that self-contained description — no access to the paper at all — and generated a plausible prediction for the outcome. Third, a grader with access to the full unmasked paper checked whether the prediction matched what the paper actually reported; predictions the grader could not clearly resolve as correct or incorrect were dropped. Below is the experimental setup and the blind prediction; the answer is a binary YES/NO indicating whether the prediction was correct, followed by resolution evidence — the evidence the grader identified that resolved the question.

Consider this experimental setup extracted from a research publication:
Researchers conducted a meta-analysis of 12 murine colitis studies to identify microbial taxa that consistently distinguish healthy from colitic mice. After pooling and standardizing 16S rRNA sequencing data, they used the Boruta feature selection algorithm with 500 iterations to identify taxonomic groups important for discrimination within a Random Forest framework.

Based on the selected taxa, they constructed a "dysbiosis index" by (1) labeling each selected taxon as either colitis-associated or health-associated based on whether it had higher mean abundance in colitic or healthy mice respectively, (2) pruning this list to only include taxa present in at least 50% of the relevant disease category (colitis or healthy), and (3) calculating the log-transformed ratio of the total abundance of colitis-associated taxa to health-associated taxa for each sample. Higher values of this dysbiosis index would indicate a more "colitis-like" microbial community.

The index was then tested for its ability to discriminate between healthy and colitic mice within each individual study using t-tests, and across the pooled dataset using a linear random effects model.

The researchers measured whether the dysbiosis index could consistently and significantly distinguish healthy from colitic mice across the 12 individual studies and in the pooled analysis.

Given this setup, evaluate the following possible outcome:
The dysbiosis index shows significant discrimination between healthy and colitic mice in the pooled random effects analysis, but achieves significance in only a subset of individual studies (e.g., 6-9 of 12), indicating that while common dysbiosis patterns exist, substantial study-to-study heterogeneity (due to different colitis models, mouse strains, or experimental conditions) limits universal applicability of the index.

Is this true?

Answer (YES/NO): YES